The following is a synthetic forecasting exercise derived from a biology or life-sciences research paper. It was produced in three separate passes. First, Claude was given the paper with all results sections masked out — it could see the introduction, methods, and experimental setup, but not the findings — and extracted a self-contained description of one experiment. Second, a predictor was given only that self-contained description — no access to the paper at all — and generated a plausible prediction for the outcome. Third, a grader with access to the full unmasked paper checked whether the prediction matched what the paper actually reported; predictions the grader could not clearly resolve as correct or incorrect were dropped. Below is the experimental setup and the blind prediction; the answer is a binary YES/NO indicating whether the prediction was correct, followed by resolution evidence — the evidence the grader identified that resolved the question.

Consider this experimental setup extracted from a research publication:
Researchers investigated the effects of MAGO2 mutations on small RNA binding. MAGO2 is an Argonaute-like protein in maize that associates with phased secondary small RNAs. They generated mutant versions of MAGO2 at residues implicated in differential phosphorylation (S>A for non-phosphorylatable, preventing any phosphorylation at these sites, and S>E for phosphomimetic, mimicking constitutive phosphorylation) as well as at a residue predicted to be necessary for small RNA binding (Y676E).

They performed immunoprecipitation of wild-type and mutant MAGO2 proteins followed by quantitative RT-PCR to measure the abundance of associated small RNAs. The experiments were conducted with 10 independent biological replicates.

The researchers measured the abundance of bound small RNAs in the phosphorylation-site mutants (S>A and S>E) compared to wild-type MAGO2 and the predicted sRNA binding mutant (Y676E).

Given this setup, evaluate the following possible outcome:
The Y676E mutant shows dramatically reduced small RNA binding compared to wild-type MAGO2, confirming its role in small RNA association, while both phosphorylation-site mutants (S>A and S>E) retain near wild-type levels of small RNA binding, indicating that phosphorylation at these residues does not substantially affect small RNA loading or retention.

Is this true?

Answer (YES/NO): YES